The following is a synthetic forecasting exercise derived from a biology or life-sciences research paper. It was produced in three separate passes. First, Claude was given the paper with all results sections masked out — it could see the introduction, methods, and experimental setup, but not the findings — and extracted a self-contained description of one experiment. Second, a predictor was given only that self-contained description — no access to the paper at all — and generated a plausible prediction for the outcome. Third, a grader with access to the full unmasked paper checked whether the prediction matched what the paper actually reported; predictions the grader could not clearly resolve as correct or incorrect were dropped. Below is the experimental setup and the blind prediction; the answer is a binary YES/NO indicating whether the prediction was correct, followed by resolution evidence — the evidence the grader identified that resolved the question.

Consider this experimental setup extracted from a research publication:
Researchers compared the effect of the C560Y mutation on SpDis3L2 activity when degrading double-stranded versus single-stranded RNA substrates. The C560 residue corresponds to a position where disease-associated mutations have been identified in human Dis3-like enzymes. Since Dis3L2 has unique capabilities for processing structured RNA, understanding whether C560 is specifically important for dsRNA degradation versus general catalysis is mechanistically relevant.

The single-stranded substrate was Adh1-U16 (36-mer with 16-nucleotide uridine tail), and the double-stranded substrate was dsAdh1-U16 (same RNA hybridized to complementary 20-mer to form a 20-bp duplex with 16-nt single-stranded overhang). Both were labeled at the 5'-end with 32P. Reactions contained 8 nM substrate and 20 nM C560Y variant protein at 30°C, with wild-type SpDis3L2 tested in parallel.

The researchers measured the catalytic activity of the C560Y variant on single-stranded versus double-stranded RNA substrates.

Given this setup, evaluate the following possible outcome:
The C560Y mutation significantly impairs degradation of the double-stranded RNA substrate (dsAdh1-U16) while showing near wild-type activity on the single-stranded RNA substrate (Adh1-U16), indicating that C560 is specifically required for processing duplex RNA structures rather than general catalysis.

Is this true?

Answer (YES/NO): NO